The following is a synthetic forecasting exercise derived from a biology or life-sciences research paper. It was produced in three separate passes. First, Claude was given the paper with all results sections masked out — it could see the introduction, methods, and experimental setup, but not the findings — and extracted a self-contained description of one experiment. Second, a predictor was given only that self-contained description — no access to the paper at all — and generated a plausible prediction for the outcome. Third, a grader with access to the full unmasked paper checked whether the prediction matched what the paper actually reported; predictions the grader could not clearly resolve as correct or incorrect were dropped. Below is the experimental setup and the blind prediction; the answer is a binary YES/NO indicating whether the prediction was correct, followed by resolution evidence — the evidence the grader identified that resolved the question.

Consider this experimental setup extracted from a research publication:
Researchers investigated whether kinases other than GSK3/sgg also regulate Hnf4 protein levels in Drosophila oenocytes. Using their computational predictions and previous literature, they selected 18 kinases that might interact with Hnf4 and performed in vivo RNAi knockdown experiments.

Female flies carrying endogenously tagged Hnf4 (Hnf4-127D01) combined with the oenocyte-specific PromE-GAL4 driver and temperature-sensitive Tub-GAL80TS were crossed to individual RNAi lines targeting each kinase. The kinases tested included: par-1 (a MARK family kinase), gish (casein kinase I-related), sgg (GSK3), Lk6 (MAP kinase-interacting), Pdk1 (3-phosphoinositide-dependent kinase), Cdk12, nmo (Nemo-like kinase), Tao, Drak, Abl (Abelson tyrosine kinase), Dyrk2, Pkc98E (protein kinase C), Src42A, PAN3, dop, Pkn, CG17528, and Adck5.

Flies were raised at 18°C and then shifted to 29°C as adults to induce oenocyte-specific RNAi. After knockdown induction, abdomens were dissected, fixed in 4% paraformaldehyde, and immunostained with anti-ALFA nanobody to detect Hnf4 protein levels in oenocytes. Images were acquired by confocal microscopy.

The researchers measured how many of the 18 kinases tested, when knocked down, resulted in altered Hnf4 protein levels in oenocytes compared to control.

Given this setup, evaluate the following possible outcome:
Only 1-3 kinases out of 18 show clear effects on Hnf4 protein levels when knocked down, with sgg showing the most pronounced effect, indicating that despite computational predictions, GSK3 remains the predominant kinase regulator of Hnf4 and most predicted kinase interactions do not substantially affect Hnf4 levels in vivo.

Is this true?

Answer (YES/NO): NO